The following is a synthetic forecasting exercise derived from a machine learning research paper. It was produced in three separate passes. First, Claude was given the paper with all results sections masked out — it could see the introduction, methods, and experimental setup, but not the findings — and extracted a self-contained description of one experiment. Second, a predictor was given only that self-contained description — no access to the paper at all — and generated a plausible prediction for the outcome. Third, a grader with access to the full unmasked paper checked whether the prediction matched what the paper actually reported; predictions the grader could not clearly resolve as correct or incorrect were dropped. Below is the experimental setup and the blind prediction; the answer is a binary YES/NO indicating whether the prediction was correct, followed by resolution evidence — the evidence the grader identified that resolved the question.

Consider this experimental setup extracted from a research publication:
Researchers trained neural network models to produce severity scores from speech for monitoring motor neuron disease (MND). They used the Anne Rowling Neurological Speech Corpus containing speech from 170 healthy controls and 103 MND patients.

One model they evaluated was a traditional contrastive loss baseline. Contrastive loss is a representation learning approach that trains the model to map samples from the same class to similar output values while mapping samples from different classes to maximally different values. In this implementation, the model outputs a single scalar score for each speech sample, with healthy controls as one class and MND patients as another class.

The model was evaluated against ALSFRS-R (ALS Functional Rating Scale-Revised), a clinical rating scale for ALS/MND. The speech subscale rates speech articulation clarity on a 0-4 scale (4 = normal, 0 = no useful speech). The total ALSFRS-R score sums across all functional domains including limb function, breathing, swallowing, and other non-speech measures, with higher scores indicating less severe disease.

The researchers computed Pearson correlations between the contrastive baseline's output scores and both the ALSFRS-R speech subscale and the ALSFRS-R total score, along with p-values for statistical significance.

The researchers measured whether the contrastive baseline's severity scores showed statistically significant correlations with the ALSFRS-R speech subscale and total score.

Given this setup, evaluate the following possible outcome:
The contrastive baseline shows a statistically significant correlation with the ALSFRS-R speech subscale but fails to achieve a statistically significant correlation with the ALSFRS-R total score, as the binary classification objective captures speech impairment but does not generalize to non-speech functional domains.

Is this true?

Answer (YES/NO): NO